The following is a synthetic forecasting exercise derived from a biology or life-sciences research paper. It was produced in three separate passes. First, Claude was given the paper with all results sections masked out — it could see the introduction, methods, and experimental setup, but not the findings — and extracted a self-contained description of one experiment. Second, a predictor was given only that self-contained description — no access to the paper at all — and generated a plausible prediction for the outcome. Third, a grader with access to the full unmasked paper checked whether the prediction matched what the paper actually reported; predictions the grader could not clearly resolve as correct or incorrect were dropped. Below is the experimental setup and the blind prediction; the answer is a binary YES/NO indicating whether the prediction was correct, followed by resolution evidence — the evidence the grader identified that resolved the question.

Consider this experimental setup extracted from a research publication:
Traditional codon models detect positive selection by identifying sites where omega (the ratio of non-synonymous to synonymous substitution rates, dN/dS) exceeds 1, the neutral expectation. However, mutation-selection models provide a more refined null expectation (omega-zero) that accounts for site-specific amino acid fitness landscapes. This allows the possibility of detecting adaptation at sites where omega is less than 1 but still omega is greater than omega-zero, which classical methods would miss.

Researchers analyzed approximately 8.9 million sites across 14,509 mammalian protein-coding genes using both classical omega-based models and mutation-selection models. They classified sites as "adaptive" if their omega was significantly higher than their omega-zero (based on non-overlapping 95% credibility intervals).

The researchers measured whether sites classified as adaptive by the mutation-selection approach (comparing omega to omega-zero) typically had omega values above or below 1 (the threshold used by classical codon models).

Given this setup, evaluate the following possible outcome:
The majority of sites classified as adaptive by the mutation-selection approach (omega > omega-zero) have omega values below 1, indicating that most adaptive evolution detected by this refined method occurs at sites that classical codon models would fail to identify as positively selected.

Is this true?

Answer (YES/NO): NO